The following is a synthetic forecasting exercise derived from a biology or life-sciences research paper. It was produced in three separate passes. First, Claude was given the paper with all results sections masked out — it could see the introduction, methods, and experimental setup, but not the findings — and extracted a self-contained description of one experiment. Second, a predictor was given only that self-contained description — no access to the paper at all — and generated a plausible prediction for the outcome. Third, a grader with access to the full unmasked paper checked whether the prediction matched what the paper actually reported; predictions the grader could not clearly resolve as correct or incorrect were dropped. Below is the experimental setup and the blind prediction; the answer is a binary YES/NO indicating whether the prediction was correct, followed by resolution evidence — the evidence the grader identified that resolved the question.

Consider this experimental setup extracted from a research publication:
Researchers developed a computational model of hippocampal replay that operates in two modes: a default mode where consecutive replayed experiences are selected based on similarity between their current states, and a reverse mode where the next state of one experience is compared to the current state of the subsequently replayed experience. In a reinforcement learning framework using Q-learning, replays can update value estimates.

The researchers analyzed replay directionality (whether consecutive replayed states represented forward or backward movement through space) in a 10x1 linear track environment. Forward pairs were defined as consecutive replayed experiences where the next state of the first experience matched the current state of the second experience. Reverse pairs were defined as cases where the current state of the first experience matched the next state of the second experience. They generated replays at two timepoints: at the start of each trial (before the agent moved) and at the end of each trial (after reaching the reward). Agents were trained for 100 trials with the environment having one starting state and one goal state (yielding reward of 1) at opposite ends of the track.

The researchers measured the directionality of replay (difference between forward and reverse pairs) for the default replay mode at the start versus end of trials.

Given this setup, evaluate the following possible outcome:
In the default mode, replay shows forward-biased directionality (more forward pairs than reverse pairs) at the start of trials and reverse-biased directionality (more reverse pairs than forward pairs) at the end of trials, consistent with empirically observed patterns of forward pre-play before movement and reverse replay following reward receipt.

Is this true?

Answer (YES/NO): YES